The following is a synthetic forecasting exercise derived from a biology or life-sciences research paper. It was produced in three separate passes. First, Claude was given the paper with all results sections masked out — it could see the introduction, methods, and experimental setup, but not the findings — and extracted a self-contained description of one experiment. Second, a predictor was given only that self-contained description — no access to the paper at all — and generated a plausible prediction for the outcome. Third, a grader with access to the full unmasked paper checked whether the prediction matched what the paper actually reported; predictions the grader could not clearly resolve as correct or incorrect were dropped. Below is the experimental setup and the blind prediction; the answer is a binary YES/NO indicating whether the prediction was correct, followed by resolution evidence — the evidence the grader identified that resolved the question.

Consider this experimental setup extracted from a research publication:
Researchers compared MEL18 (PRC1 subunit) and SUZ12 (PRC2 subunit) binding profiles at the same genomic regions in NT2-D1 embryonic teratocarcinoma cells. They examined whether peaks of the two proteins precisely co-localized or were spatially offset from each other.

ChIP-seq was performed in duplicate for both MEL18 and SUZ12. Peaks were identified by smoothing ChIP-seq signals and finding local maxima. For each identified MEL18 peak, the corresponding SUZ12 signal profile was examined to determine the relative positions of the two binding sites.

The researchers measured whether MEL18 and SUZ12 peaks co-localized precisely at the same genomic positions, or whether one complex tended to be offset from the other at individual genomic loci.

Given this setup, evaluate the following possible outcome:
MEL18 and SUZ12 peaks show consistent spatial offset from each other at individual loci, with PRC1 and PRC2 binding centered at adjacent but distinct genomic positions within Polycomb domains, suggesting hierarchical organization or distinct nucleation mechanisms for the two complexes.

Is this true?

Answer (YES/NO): YES